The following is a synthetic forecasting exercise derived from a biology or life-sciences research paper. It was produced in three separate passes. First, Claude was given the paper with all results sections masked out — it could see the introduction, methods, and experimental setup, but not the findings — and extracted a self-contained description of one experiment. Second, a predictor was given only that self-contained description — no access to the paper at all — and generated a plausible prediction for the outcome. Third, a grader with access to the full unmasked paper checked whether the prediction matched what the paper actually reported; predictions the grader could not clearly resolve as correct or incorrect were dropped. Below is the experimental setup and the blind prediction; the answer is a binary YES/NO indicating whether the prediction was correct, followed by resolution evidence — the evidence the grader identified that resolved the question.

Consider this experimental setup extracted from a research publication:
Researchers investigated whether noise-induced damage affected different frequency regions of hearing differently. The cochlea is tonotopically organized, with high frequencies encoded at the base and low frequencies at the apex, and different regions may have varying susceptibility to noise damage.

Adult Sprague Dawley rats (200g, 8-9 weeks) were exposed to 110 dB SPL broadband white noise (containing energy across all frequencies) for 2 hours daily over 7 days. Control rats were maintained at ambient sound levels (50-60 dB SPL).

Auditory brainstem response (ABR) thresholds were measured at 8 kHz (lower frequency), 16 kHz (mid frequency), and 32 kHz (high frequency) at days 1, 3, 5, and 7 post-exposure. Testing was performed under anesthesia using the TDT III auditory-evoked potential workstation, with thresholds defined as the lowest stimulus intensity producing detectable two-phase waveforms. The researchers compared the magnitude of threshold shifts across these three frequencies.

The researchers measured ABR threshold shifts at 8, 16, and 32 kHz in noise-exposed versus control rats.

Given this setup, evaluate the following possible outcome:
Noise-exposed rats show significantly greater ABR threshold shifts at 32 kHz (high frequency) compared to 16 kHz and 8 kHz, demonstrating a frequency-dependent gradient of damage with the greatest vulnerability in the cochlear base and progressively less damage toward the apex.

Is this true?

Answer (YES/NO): NO